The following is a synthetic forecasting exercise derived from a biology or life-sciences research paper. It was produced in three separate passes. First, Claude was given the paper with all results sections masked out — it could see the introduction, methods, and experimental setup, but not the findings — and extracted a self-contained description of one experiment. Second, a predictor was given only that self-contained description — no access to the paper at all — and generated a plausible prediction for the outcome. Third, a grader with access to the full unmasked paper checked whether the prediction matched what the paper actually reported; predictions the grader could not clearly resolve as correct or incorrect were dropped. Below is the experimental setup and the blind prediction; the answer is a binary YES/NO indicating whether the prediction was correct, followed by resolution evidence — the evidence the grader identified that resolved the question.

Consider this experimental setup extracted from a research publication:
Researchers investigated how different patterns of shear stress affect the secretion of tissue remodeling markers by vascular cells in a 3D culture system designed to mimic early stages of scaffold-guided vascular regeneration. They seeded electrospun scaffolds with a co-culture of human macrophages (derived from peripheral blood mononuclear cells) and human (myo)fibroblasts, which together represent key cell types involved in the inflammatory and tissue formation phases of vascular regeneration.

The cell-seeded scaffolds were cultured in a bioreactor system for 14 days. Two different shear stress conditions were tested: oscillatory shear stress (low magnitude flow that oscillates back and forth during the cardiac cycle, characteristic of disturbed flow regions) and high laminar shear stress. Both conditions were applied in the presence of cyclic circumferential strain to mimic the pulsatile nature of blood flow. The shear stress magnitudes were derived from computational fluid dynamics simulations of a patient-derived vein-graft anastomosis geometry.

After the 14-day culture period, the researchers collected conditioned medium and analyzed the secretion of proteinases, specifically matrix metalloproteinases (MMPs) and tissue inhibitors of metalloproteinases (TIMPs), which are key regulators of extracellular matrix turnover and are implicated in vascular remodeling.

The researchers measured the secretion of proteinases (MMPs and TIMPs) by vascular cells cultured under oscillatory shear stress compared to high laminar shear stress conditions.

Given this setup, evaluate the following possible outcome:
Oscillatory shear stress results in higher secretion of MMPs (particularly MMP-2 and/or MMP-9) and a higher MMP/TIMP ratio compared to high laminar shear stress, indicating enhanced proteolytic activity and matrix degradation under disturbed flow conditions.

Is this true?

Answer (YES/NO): NO